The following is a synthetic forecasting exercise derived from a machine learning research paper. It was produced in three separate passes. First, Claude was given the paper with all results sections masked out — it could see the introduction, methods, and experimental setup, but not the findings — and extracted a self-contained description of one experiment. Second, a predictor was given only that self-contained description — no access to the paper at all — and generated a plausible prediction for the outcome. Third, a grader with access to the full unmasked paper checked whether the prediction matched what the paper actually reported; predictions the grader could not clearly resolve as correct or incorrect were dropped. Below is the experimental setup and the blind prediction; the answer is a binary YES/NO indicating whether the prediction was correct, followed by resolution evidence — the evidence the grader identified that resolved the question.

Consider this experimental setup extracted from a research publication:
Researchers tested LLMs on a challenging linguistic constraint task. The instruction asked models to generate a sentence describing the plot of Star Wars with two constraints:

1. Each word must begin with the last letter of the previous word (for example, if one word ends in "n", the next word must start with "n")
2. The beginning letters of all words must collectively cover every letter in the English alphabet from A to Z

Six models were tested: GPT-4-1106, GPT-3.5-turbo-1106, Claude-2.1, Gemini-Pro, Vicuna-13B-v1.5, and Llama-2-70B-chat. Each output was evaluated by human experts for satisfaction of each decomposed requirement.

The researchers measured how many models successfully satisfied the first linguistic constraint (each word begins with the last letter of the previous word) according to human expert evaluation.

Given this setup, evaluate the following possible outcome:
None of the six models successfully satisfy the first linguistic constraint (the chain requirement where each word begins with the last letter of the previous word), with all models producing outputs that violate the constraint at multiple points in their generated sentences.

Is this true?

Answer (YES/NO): YES